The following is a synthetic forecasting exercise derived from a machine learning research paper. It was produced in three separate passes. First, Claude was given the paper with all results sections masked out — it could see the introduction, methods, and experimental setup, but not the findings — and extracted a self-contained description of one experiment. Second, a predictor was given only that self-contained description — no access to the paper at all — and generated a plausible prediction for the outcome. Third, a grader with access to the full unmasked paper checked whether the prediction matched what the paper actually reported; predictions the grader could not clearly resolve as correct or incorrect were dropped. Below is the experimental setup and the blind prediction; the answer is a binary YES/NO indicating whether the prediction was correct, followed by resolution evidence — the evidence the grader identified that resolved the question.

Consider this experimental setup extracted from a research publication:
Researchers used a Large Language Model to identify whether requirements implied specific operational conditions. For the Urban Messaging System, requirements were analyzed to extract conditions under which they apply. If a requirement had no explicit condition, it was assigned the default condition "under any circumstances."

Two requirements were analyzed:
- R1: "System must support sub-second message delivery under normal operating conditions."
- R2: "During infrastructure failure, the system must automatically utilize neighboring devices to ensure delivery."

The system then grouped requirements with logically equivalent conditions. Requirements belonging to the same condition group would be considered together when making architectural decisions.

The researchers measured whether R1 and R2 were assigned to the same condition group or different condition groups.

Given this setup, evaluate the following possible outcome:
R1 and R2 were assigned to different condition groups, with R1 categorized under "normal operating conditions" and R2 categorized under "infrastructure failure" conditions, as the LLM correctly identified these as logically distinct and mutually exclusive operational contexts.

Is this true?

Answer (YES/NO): YES